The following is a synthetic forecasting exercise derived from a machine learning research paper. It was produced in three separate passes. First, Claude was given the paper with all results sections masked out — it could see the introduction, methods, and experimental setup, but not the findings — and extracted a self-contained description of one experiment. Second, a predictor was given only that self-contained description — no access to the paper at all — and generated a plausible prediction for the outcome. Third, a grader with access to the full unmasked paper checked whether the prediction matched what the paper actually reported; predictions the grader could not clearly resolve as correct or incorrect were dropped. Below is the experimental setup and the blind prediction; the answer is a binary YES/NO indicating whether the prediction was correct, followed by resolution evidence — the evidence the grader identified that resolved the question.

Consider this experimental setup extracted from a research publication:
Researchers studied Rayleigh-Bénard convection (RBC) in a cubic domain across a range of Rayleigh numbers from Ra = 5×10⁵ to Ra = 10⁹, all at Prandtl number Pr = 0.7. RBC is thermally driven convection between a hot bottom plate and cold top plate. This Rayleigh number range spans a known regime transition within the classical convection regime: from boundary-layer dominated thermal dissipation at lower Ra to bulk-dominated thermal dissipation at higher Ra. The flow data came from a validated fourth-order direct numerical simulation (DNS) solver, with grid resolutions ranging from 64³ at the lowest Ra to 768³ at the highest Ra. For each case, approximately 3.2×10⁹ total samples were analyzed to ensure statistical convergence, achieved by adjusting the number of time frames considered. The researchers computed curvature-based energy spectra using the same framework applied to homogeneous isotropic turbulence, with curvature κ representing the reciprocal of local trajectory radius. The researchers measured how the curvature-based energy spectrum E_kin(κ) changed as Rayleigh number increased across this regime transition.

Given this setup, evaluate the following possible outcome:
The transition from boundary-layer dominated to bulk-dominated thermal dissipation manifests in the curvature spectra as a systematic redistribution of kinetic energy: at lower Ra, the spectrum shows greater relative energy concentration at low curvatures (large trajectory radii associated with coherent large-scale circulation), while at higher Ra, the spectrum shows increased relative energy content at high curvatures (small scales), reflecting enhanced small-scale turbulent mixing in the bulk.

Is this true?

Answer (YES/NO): NO